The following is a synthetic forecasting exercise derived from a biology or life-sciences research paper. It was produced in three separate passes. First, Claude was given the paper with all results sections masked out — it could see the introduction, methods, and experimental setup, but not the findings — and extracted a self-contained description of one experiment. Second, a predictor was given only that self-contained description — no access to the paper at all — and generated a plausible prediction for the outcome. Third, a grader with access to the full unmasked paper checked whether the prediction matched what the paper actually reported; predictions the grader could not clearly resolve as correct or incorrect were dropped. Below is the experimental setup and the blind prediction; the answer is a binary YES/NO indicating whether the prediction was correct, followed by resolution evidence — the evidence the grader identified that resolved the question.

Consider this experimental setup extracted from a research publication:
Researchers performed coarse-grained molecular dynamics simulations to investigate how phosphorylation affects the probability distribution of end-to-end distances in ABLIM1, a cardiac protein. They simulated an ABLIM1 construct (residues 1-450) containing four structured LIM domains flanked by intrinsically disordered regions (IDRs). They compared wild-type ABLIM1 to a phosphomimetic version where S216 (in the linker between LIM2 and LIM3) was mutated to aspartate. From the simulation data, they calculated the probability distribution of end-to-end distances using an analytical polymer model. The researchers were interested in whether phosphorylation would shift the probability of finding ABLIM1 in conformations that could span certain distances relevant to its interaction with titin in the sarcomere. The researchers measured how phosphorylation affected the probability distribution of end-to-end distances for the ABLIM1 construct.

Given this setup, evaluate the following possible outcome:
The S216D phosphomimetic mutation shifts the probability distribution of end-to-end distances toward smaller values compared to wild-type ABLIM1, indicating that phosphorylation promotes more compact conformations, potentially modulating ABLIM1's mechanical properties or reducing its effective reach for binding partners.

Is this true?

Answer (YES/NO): NO